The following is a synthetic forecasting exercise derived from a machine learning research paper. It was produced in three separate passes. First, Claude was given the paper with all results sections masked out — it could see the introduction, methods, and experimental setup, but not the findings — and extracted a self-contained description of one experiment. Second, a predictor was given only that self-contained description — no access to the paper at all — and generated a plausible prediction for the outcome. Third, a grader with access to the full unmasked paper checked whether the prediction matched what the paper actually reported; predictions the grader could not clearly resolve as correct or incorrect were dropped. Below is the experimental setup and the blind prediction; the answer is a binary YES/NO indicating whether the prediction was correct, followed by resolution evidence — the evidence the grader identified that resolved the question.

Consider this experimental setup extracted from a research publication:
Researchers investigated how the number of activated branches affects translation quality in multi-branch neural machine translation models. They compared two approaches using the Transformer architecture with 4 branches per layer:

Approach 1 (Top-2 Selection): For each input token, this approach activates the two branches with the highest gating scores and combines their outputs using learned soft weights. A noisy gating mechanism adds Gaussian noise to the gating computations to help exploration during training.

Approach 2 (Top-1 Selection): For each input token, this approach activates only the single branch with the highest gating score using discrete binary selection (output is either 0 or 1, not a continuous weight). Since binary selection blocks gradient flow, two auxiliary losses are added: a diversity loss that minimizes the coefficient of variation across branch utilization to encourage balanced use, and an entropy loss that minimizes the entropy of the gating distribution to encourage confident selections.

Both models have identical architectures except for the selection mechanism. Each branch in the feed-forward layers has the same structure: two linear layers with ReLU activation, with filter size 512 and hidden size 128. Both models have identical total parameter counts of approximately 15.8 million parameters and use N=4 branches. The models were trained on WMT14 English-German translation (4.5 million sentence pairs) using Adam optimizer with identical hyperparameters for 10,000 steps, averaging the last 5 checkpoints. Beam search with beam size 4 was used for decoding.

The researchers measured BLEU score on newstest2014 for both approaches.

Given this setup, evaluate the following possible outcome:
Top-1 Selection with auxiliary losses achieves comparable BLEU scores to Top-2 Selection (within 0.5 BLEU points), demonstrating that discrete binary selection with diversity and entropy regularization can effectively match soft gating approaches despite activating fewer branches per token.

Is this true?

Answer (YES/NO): YES